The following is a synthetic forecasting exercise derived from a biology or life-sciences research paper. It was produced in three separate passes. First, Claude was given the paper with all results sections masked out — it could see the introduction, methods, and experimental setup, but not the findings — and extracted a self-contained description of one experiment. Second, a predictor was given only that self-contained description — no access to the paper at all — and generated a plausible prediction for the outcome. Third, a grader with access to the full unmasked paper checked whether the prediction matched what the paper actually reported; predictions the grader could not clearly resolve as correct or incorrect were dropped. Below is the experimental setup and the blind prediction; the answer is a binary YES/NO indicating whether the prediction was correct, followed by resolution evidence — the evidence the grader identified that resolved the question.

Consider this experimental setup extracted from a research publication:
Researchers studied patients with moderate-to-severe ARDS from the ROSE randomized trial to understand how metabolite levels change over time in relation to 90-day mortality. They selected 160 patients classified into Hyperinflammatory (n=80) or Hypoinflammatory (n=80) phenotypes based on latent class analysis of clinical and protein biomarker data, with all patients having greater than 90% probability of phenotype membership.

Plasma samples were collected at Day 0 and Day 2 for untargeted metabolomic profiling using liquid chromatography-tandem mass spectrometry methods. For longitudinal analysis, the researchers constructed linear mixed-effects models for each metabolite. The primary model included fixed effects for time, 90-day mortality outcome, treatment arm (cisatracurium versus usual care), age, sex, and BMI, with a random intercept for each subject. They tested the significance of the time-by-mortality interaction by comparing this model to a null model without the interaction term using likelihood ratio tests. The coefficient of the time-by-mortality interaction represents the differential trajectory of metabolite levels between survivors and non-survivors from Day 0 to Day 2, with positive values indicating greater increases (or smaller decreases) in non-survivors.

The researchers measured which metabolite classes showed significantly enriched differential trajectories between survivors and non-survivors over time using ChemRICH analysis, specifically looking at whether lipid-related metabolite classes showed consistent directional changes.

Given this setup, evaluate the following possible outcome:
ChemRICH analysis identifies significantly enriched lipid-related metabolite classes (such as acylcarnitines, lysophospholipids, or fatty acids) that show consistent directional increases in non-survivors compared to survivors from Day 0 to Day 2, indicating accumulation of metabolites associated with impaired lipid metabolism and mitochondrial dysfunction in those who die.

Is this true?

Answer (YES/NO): NO